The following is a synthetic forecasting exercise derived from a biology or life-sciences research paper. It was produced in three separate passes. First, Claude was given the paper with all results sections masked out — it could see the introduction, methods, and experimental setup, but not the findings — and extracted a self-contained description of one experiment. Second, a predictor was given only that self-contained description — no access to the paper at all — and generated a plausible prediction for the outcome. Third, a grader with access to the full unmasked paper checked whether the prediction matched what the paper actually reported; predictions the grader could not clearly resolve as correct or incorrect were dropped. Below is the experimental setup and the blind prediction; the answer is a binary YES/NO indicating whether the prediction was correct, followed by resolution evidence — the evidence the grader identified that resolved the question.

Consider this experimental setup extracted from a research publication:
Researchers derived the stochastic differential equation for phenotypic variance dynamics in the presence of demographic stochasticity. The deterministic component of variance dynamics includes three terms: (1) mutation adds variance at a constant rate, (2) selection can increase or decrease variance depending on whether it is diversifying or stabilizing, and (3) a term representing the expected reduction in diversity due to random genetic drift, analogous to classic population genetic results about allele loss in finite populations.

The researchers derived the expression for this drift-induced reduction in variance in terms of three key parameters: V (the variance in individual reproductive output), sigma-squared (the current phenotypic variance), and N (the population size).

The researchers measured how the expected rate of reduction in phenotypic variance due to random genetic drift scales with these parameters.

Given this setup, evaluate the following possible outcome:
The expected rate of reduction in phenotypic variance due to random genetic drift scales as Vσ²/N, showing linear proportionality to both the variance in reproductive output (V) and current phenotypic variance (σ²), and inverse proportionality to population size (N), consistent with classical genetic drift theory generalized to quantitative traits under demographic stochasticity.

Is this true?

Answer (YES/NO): YES